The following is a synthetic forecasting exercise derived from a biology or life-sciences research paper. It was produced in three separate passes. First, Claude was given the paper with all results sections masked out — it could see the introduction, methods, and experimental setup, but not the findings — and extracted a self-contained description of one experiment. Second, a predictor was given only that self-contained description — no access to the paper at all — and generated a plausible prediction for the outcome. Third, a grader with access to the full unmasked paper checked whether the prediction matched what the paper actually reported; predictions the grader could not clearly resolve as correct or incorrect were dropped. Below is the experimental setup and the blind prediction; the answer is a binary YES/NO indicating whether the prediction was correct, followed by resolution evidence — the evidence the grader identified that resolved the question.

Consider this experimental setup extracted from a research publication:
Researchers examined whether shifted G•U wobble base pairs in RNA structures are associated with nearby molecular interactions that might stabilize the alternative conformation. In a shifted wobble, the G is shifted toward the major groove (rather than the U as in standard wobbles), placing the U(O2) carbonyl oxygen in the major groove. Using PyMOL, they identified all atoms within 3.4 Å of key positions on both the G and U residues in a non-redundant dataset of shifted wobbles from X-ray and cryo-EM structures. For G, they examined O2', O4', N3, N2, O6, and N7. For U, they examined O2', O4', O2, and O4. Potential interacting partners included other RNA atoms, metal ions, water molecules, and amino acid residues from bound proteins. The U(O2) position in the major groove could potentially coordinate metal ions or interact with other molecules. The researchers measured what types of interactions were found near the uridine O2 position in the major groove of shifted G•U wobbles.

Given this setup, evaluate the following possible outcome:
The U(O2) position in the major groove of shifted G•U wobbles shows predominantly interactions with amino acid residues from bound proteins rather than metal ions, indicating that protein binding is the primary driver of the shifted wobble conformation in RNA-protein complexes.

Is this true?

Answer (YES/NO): NO